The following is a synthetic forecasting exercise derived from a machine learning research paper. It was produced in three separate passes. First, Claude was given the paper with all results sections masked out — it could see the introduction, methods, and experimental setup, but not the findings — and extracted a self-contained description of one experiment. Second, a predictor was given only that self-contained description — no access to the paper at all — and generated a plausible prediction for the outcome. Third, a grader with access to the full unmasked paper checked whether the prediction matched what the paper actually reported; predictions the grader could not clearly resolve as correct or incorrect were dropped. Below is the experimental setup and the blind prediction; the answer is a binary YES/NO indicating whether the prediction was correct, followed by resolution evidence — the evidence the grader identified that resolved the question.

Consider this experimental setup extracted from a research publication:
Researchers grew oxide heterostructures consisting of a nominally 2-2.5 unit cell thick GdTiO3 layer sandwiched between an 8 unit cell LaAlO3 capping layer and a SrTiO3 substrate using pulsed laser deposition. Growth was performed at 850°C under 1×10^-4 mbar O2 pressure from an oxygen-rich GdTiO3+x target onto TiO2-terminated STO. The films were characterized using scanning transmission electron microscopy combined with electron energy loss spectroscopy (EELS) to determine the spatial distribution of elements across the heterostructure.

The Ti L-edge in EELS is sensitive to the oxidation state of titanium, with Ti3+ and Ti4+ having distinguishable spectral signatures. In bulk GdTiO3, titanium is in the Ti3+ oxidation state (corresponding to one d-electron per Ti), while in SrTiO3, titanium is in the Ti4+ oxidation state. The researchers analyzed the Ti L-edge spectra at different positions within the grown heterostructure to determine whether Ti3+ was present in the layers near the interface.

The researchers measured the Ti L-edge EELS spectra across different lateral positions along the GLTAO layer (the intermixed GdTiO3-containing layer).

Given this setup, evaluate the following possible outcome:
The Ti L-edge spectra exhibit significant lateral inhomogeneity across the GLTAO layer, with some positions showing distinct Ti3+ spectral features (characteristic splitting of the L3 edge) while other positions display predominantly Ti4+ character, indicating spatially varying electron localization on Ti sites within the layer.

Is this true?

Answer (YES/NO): YES